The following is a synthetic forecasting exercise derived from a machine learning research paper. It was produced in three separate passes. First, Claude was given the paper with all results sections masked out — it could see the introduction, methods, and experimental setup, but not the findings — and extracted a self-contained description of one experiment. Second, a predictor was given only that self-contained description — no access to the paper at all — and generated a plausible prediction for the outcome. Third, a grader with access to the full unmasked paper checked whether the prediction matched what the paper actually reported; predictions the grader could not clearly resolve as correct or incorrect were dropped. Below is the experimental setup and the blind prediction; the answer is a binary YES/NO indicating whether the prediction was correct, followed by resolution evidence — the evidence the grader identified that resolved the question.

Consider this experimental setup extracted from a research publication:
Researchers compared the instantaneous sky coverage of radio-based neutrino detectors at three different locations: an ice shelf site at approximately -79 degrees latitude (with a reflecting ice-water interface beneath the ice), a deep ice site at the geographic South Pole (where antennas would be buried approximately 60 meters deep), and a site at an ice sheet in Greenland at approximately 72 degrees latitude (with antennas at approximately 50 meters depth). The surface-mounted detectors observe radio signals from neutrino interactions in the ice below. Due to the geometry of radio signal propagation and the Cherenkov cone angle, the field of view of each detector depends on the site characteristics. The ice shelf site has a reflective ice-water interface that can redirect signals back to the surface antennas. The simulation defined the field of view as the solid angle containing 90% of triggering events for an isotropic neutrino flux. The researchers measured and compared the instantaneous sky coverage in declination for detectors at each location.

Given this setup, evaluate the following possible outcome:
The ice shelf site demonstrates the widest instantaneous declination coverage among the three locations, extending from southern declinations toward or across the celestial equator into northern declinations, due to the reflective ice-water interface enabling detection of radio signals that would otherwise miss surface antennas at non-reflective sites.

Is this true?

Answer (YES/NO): YES